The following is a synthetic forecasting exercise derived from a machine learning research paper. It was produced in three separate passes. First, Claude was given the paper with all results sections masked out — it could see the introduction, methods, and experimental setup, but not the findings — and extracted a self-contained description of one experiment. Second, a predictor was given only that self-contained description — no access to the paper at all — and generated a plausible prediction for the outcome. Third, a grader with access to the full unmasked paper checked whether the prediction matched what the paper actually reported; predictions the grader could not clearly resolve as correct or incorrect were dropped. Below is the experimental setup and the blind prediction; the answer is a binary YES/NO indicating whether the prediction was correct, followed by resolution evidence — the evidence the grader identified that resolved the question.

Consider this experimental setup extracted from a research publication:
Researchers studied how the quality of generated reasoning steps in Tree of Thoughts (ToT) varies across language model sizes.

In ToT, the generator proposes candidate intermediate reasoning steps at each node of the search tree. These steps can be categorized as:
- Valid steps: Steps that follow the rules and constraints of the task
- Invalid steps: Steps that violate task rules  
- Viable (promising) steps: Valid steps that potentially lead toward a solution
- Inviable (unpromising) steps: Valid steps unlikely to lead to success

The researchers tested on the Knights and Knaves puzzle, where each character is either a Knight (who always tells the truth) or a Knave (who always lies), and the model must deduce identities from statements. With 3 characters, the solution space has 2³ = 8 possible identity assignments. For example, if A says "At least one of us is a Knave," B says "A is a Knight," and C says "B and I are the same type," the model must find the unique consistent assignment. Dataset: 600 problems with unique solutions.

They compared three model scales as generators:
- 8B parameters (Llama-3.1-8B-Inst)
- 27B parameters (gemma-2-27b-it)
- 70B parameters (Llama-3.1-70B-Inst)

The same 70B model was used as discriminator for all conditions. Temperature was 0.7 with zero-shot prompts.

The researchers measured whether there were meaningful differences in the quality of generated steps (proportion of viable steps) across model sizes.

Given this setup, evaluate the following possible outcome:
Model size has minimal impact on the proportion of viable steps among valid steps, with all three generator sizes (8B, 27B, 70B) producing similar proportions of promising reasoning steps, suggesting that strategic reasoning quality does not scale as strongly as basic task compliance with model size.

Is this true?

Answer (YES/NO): NO